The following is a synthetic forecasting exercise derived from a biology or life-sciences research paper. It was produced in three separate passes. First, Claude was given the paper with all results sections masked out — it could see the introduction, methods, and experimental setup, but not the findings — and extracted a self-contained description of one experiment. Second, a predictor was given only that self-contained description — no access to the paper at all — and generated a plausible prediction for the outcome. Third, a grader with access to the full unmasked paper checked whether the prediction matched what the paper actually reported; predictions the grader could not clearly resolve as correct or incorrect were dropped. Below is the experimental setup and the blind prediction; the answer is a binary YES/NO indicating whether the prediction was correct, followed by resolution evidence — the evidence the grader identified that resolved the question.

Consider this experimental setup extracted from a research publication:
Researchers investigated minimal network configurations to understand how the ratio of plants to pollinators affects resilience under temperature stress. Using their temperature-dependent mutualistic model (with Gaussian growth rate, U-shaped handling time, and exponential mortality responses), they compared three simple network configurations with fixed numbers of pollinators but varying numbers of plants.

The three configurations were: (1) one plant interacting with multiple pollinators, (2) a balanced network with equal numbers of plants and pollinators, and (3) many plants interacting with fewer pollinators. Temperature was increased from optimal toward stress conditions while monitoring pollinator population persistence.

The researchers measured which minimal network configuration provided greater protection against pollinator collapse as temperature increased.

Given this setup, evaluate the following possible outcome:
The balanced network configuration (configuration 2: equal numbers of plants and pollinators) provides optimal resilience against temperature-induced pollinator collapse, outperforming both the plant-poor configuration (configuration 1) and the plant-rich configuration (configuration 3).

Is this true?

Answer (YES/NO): NO